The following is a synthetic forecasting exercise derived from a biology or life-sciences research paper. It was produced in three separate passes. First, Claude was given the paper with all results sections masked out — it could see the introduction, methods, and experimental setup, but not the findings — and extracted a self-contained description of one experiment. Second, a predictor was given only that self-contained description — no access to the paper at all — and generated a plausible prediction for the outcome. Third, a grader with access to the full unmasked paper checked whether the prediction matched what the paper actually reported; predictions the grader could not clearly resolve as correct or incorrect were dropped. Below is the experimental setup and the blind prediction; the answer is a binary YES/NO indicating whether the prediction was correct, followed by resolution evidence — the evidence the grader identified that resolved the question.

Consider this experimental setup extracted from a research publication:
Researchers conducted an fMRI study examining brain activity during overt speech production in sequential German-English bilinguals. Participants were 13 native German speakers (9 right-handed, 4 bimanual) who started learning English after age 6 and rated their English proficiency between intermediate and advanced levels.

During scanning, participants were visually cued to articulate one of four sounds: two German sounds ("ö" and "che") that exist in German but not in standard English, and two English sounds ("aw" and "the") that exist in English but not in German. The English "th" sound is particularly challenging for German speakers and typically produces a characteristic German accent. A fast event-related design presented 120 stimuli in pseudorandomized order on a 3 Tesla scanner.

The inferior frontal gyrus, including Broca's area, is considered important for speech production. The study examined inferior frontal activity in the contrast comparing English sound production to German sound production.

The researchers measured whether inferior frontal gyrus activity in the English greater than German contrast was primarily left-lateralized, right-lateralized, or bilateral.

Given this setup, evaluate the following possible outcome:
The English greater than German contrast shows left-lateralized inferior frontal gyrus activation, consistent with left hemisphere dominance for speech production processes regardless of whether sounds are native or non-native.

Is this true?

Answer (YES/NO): YES